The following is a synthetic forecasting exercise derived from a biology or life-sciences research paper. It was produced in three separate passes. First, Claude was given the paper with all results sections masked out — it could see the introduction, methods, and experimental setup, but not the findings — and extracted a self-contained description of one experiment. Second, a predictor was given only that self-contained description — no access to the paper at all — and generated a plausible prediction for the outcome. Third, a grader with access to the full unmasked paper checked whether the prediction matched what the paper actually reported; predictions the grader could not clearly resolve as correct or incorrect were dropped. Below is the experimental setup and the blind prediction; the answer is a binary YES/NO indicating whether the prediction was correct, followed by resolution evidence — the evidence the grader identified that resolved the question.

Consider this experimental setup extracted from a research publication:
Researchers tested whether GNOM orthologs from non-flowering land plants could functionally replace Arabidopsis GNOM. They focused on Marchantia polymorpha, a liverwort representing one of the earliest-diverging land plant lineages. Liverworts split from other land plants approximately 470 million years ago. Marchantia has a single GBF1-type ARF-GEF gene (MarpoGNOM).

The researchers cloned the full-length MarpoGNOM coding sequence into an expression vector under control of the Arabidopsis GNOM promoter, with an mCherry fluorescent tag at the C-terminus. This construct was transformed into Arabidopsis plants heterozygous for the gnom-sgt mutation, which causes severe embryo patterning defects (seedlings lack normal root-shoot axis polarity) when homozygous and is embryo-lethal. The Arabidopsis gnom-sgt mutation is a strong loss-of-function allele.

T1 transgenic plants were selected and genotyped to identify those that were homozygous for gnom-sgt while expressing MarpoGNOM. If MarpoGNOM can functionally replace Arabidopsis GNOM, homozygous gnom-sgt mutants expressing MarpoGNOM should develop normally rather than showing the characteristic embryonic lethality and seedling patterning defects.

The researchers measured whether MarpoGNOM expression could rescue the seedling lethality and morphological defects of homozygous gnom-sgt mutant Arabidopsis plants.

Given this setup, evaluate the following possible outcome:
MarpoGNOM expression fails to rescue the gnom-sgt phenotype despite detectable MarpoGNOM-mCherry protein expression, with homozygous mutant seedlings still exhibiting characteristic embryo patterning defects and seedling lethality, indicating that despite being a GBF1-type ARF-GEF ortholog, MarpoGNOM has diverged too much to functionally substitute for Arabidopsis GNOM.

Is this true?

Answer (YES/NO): NO